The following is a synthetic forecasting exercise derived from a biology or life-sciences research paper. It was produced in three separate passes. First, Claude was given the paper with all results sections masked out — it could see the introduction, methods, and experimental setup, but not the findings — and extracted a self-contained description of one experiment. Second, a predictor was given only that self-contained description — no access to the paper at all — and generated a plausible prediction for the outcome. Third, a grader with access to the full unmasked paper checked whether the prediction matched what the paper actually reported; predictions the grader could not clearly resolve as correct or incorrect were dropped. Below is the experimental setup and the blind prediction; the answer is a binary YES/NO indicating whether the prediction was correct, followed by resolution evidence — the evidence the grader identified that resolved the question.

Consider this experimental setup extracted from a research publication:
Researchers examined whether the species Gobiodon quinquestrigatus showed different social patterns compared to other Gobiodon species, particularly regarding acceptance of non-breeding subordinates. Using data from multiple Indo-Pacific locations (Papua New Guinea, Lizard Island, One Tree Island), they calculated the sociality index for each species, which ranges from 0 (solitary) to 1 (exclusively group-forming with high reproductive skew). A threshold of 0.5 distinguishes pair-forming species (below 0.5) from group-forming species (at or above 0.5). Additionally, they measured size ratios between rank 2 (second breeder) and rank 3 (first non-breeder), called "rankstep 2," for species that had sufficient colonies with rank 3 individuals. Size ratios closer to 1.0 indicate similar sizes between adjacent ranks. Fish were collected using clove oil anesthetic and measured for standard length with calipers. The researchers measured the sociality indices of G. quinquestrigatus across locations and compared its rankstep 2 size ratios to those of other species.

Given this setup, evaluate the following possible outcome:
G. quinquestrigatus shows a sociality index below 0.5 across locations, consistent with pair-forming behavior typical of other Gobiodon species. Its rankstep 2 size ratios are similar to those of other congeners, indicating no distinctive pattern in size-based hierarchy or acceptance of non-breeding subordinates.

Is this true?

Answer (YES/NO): NO